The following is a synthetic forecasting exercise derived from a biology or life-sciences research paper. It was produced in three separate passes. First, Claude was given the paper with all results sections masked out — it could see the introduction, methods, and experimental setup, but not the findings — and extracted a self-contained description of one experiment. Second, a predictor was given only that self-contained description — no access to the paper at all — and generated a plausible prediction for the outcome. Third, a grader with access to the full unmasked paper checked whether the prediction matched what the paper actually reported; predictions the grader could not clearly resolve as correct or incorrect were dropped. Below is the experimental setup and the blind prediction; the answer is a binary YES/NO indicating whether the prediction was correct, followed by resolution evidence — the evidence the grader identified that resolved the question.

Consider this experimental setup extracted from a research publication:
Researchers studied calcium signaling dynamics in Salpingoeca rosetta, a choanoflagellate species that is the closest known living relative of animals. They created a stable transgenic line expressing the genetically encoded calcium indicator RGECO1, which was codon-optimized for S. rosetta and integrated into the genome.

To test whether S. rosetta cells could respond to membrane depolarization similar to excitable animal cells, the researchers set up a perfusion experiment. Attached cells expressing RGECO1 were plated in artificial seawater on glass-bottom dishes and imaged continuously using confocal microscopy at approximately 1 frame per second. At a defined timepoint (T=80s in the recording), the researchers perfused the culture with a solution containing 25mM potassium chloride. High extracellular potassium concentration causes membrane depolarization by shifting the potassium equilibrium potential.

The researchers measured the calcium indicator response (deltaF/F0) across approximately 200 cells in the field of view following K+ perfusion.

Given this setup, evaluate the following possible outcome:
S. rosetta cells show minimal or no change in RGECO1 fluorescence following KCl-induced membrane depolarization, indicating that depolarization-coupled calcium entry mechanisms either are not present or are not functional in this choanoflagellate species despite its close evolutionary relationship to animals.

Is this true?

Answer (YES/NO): NO